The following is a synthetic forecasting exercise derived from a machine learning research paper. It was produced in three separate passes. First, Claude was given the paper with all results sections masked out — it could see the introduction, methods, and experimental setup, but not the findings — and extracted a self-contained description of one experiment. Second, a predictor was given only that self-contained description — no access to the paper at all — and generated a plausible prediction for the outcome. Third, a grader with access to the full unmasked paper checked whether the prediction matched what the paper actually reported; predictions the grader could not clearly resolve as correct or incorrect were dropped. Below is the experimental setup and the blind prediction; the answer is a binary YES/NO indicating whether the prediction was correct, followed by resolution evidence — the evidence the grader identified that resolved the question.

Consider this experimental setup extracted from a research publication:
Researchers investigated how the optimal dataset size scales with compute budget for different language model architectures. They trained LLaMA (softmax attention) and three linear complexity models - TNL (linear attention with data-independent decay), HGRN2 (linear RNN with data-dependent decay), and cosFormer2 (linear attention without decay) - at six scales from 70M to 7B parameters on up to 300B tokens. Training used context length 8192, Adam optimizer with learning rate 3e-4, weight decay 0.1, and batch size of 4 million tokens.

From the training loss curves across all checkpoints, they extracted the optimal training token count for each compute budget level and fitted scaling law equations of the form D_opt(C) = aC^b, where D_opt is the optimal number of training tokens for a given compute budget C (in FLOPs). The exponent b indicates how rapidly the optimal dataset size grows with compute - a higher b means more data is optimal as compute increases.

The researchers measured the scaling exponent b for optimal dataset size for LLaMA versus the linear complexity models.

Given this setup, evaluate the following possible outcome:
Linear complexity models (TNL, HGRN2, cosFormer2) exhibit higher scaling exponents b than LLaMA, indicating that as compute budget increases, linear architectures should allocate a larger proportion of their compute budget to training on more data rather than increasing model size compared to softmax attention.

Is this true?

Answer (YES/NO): NO